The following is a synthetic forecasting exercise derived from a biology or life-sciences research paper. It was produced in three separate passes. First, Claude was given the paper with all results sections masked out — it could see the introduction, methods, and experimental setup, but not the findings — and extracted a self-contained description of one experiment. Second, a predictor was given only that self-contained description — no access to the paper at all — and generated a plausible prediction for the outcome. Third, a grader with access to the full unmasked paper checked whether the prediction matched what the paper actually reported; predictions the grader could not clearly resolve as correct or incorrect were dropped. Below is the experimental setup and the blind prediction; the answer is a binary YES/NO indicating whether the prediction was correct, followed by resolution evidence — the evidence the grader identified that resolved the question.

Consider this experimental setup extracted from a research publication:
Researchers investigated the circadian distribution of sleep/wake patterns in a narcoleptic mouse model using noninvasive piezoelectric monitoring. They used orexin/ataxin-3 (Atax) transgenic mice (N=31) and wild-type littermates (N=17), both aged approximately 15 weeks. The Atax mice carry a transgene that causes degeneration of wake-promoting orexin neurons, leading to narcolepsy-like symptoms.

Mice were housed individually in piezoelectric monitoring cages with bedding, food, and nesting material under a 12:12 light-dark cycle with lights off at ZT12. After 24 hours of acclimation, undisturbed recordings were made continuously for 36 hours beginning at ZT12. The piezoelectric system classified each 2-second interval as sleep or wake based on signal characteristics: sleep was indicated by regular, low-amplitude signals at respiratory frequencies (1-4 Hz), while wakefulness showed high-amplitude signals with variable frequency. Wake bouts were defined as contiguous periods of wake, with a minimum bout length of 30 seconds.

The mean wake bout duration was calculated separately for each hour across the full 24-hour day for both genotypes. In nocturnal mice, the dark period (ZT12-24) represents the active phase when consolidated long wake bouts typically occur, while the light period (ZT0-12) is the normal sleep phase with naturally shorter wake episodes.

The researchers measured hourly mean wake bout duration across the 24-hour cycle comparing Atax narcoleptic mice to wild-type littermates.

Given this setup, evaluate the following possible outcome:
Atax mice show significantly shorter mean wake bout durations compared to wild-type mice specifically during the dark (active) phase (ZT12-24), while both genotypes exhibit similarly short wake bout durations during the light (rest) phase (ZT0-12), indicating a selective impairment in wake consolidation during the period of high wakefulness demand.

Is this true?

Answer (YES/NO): YES